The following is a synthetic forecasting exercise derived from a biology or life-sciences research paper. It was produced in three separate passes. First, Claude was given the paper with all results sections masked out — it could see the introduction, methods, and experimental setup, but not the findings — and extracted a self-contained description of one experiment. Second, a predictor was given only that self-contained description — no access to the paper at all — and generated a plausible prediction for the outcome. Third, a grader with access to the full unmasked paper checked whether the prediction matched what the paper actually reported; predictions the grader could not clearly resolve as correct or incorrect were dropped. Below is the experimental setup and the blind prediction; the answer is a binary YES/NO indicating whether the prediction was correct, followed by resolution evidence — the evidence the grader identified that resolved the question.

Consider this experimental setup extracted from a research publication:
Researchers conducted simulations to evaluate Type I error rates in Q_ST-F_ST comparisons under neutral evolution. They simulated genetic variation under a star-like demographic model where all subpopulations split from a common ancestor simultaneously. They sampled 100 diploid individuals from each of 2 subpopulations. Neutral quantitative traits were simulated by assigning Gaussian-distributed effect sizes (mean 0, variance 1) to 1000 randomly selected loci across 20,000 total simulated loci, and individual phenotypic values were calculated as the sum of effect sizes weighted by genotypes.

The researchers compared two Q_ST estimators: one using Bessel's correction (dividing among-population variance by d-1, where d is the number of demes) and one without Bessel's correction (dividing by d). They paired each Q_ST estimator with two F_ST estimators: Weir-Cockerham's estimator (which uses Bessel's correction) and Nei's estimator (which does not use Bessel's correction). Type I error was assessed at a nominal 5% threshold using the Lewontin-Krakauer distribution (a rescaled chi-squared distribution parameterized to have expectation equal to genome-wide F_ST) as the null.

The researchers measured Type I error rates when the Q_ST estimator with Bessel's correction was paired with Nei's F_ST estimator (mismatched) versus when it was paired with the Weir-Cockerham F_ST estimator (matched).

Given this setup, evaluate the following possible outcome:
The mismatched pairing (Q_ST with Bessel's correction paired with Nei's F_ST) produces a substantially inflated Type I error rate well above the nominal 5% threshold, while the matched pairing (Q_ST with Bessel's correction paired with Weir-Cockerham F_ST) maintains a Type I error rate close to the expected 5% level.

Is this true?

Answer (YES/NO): NO